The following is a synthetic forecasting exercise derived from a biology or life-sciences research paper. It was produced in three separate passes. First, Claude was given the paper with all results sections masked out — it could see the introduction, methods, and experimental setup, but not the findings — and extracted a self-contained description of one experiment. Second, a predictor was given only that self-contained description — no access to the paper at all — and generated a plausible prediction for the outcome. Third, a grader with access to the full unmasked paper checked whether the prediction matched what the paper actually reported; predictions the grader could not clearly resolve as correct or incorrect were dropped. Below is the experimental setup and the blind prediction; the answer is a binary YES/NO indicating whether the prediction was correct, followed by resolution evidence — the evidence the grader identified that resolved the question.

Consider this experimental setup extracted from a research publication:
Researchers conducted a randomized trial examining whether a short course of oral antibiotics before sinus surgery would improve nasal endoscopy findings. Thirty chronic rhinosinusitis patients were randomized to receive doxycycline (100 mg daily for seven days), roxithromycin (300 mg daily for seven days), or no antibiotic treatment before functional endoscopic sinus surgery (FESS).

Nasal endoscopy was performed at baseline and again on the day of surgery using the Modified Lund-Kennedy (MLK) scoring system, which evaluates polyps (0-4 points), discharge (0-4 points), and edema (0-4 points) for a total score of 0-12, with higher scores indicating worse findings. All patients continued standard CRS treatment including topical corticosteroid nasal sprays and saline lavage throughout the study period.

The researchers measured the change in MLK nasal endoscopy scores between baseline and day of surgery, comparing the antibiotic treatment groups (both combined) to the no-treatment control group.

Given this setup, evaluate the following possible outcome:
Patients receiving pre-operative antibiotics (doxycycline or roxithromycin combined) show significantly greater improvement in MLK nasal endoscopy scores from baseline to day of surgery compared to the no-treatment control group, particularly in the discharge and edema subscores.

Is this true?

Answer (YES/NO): NO